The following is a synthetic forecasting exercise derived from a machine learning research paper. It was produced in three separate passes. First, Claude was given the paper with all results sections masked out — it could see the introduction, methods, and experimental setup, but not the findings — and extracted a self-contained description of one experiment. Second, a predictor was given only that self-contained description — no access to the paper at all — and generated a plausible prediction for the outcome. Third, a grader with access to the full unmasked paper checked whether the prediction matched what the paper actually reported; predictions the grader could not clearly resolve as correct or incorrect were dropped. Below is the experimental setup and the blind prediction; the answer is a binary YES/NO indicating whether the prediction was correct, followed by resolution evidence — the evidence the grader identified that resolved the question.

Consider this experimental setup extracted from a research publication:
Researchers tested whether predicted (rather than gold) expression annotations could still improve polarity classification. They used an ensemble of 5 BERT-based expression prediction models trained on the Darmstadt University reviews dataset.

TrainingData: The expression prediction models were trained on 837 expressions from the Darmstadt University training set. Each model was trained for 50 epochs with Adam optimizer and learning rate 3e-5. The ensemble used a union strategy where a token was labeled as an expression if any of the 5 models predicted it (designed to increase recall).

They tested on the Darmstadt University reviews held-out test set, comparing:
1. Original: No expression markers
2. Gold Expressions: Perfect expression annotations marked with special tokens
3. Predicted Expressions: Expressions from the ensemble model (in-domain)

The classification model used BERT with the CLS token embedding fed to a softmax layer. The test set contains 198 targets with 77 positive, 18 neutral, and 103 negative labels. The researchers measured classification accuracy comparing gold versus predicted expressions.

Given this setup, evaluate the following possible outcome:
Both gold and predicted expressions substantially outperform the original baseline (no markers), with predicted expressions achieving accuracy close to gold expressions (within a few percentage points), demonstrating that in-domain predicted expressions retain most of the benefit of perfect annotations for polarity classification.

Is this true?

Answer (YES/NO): NO